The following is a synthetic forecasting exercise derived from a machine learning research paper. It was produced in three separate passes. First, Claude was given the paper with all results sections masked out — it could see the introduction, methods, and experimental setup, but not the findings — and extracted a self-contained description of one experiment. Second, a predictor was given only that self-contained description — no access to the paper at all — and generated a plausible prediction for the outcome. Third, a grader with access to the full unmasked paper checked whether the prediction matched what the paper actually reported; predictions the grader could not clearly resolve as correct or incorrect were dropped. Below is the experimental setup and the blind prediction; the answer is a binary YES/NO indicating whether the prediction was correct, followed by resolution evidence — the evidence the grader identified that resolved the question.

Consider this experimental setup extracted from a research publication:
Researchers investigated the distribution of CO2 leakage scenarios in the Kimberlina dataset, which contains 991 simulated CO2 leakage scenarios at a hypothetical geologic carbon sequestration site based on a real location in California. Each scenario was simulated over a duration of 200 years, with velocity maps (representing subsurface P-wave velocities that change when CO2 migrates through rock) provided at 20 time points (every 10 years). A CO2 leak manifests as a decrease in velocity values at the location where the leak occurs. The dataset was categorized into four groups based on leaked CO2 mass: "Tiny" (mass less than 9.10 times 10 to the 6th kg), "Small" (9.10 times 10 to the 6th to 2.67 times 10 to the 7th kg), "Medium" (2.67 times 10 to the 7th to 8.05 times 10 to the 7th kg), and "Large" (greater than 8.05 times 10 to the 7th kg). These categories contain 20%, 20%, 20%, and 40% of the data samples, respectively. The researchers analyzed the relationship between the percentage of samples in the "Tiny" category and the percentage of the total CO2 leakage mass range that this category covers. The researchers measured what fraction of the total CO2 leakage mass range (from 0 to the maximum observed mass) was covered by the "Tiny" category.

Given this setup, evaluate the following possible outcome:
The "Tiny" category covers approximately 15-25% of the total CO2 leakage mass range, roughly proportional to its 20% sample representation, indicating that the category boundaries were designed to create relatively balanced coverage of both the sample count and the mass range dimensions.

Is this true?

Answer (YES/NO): NO